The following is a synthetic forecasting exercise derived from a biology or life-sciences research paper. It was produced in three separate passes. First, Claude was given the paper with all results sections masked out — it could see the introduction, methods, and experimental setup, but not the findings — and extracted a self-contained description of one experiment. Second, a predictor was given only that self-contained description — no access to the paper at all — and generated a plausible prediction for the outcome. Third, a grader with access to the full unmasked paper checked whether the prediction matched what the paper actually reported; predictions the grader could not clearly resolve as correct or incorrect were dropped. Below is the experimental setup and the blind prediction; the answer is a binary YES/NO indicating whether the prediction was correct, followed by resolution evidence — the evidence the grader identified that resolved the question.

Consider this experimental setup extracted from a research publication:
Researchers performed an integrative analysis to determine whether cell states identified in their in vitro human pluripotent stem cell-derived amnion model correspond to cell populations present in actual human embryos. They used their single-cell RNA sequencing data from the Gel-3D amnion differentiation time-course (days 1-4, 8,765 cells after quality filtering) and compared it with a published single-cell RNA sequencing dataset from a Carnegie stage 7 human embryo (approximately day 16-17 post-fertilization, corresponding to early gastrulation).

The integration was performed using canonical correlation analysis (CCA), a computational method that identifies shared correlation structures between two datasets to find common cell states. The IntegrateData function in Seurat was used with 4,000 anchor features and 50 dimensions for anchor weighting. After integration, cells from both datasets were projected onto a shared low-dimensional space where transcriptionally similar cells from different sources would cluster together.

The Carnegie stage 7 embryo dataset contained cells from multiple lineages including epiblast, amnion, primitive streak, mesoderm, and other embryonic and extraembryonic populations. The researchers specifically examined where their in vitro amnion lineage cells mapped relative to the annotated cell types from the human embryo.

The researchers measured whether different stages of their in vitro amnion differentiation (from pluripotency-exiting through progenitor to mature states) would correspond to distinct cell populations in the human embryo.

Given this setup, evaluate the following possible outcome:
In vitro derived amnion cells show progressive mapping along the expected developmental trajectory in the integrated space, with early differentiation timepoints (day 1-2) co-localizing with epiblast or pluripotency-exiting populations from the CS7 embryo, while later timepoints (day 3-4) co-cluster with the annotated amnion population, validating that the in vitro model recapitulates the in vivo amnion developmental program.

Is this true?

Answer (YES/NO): YES